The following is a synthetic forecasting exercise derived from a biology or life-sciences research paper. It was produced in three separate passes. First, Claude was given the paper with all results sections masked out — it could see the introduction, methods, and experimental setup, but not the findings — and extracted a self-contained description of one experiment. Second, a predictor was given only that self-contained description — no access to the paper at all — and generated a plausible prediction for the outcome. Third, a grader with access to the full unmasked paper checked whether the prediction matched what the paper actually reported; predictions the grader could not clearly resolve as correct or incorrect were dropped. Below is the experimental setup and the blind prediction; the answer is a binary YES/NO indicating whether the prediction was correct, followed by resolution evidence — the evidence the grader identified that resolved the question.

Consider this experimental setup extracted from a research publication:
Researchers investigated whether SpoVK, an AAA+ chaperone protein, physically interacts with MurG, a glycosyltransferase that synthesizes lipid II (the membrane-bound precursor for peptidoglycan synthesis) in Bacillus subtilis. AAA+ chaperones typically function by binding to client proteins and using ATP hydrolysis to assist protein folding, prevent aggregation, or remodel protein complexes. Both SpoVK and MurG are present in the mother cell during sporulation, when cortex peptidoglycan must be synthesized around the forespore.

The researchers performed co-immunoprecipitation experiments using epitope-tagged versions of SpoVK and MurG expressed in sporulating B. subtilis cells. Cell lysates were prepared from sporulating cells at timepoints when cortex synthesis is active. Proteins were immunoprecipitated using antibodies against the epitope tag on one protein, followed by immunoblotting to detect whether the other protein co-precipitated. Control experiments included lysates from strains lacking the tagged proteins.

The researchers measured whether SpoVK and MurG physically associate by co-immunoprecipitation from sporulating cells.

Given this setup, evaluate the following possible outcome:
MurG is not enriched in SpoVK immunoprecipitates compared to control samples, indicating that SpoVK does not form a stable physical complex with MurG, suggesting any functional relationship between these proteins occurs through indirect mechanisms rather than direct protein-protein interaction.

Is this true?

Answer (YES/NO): NO